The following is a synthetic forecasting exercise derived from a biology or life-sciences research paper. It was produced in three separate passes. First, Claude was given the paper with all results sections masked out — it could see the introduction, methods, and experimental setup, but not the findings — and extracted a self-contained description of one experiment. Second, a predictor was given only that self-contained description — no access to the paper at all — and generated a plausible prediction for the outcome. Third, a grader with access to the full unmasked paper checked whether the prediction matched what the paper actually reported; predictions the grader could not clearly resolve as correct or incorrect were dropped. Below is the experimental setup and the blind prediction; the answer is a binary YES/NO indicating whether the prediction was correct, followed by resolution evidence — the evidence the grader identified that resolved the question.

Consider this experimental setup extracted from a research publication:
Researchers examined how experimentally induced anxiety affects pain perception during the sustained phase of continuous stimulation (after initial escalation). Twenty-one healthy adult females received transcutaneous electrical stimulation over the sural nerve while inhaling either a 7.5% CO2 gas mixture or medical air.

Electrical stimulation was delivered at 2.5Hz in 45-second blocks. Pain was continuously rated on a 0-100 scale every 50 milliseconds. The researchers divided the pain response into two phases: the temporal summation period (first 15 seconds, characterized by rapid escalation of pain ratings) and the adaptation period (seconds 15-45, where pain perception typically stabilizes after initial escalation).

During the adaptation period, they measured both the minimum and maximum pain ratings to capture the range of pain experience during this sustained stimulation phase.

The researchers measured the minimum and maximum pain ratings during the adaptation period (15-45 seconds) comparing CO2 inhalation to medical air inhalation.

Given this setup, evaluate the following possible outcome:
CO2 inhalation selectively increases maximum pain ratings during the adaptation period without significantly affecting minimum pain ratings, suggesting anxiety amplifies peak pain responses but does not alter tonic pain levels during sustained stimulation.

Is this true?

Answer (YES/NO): NO